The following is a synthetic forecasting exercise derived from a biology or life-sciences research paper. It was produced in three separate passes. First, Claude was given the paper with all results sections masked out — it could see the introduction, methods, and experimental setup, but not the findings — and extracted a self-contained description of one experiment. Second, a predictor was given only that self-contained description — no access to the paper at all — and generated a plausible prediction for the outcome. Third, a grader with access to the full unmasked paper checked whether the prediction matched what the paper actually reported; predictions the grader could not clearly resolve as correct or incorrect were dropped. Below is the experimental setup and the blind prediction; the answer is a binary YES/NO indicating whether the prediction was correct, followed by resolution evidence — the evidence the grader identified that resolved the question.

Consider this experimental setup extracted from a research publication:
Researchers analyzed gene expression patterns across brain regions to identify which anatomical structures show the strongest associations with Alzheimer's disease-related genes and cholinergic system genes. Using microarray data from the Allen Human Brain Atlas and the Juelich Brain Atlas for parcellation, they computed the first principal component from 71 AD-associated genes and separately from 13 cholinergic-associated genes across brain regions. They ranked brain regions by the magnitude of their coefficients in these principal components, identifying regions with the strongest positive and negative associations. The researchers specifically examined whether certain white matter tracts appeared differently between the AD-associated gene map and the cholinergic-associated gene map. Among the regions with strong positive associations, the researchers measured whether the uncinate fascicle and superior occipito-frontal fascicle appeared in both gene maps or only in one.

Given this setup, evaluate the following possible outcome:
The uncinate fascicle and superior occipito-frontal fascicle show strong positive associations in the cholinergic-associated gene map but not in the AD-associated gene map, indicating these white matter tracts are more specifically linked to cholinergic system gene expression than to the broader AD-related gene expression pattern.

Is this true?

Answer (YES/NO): NO